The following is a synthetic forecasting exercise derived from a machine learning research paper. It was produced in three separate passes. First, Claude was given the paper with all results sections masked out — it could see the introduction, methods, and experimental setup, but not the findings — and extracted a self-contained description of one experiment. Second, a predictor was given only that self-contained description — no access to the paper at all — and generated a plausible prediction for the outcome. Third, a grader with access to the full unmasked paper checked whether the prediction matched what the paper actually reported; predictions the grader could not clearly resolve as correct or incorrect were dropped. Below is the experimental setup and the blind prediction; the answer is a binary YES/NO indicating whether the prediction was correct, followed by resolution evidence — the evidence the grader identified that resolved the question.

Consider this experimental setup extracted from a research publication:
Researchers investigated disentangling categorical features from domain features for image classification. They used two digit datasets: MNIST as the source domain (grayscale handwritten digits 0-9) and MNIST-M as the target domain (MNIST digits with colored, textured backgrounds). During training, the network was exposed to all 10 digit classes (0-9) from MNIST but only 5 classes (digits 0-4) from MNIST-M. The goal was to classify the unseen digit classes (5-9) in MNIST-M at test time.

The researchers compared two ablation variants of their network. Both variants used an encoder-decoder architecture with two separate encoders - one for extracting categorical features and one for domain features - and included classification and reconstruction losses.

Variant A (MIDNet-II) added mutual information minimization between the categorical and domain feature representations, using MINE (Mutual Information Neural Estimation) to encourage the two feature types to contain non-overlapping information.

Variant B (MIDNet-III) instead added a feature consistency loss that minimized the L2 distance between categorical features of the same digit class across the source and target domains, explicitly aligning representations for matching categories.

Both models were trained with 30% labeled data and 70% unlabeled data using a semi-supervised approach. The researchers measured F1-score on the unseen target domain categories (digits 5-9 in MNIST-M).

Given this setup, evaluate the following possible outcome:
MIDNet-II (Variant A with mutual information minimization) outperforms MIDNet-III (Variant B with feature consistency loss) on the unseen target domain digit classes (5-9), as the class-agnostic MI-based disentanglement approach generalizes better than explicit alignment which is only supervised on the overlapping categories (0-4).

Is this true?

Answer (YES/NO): NO